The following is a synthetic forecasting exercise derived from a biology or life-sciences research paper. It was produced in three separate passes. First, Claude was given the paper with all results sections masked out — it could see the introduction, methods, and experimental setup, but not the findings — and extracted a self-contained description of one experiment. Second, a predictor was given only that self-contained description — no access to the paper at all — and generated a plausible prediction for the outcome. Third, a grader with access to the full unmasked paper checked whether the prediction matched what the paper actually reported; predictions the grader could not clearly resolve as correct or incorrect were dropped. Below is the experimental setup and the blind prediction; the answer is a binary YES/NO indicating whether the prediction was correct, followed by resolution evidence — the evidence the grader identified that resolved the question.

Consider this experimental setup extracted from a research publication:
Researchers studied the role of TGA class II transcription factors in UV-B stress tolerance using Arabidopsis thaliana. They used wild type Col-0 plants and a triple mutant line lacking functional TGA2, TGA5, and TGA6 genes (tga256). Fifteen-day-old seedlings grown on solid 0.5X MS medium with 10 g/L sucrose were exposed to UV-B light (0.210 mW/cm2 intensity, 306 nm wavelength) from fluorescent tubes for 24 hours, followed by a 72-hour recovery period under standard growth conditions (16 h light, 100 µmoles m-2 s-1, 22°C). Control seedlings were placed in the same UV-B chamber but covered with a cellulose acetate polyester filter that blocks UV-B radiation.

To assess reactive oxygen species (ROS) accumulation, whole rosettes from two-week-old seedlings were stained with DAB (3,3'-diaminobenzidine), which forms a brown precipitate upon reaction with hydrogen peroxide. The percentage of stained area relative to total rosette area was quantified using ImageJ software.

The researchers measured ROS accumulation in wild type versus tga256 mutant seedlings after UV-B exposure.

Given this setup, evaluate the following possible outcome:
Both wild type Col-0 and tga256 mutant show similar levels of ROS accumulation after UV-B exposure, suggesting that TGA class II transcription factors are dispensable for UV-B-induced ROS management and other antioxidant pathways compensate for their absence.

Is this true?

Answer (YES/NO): NO